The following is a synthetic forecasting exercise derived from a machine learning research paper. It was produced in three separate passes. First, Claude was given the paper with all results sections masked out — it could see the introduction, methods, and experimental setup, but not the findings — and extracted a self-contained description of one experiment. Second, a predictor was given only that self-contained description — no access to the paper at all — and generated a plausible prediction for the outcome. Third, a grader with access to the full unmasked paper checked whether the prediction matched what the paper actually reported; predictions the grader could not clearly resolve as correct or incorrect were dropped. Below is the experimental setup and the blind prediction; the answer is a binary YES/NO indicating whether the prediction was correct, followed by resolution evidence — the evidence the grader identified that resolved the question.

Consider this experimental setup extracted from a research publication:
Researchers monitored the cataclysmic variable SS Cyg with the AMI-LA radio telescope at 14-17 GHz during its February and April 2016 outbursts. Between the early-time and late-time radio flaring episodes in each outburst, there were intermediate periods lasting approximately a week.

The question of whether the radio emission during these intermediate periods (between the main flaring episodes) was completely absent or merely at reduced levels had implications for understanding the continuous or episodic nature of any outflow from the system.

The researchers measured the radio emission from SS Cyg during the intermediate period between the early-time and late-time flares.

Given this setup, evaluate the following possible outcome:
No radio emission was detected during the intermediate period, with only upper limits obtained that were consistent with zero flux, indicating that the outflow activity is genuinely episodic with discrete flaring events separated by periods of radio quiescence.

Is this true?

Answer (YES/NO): NO